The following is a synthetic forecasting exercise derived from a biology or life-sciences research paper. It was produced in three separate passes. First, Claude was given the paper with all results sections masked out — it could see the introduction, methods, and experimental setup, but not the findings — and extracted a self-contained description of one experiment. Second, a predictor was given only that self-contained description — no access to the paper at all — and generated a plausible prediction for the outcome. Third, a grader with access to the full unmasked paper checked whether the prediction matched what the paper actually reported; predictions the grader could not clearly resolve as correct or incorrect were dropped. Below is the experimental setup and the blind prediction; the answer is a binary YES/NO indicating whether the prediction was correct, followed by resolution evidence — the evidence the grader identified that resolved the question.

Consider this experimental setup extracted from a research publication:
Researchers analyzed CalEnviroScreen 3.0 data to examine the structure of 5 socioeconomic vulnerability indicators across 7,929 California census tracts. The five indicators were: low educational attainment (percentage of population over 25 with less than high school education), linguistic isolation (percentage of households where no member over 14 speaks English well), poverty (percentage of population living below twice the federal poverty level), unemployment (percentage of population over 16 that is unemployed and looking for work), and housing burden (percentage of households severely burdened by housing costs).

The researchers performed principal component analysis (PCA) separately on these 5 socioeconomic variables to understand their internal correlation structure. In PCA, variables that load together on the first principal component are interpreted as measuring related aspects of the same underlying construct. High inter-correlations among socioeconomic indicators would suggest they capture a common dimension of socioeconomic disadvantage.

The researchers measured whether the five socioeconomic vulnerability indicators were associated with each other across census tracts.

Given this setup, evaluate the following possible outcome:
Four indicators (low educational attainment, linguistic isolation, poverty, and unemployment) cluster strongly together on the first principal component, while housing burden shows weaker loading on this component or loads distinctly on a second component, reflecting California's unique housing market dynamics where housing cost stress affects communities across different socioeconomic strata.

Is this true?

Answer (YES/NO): NO